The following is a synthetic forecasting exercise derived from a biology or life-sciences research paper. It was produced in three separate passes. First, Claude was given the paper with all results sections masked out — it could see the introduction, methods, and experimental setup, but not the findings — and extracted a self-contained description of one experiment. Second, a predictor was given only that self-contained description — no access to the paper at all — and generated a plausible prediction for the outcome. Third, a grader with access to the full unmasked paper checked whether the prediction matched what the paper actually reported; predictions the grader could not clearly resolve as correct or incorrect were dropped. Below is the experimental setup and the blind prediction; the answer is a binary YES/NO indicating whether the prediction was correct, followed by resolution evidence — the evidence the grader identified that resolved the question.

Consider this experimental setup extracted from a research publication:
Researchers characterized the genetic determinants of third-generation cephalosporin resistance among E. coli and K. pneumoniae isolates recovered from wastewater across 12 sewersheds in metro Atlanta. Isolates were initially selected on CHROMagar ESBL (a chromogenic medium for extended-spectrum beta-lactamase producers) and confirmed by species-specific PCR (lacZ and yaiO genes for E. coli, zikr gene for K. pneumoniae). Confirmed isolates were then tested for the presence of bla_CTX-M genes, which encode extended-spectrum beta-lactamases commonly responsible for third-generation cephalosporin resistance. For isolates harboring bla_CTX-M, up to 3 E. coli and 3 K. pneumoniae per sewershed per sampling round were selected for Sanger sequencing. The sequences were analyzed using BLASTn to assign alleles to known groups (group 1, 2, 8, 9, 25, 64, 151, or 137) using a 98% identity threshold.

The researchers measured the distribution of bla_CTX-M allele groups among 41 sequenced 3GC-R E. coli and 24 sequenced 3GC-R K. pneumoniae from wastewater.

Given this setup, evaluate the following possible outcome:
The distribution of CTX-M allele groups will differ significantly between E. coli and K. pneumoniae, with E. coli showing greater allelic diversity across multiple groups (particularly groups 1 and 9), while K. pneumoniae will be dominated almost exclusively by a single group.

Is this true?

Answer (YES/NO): YES